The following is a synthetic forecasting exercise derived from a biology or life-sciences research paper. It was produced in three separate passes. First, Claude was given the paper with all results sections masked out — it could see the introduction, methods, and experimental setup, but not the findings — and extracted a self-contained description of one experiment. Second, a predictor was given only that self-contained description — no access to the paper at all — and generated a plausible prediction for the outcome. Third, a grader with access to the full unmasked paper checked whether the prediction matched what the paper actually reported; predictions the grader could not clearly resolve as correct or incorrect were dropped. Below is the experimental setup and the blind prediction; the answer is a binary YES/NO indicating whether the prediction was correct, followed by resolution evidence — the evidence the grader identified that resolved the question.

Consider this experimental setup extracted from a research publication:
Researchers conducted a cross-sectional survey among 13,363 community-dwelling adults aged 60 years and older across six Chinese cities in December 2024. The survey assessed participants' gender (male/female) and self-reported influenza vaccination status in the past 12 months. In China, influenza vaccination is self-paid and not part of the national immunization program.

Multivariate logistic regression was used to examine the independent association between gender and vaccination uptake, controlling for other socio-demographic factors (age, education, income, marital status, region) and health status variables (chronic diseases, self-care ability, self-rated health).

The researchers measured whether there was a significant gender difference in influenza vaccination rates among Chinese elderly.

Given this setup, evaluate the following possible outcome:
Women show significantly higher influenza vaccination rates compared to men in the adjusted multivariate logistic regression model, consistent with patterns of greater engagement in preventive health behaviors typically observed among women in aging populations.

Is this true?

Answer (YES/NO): NO